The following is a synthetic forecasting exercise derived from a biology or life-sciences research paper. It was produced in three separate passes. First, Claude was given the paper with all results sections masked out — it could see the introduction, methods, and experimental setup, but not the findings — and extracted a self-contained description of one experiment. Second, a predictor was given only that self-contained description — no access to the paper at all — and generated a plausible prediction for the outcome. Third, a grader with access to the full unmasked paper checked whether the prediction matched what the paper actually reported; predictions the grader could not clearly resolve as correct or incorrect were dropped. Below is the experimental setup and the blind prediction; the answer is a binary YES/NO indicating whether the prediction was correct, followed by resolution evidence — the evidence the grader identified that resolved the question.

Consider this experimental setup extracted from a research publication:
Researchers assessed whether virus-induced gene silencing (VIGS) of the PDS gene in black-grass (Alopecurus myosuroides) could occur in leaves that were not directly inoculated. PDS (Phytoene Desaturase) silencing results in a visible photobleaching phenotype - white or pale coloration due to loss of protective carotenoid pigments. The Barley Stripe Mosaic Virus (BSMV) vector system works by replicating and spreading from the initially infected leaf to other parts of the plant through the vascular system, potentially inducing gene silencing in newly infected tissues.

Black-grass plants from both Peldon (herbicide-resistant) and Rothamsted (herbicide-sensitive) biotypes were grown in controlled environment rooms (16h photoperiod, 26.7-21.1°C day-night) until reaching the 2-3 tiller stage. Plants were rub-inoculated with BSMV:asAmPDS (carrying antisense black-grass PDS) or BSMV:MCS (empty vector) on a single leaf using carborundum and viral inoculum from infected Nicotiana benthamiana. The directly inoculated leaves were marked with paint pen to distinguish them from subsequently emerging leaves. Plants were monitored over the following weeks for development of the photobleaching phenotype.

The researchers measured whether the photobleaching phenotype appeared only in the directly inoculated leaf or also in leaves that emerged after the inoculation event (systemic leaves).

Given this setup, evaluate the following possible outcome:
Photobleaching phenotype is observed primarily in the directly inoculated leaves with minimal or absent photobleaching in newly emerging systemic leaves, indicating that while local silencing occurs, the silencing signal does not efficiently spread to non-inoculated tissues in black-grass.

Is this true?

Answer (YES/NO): NO